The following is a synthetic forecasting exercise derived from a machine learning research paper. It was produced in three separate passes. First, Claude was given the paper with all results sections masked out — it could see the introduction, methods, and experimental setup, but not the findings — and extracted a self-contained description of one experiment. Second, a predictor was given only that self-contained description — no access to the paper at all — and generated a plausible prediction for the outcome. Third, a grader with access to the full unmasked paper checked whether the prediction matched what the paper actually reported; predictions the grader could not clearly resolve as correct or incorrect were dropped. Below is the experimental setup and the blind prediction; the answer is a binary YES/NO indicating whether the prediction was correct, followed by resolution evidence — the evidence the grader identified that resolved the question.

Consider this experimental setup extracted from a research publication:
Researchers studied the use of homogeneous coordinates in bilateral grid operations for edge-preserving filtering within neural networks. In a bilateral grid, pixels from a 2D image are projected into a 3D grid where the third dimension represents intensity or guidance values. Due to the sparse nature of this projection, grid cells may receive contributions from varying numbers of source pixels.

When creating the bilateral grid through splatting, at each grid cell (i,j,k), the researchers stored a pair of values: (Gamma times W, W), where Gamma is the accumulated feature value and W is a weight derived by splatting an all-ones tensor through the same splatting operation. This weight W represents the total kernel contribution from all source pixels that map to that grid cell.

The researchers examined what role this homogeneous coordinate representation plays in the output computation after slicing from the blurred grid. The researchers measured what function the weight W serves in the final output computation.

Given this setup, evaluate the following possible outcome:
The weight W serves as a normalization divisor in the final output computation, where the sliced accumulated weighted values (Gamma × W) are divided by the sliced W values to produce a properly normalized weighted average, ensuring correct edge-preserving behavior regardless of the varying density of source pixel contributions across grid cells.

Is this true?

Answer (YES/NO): YES